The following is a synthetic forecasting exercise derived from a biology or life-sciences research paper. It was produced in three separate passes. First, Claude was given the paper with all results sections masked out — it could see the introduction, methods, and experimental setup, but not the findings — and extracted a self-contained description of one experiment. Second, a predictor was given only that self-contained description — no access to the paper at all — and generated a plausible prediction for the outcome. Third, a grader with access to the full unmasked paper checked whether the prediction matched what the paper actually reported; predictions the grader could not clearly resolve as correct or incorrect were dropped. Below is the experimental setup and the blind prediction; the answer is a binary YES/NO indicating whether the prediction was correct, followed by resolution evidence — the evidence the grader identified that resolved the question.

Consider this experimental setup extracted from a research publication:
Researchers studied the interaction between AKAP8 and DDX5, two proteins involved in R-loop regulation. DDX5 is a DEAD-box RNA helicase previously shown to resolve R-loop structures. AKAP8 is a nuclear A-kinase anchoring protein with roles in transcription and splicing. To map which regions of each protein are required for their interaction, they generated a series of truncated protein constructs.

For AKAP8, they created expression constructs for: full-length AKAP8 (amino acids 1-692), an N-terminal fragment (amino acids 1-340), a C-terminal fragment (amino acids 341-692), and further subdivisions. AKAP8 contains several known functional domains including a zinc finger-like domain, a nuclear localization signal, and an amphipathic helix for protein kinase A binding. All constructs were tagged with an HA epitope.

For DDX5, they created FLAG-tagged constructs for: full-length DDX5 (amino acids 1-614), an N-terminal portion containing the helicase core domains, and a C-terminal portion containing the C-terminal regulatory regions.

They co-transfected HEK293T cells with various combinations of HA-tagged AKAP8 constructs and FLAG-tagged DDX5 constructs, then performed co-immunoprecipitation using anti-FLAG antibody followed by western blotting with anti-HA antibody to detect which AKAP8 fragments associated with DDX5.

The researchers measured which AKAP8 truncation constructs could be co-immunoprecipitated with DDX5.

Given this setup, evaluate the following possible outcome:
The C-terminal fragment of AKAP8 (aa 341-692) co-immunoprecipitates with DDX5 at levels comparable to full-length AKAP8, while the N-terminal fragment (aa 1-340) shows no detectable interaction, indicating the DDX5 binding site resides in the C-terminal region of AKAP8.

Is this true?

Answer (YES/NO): NO